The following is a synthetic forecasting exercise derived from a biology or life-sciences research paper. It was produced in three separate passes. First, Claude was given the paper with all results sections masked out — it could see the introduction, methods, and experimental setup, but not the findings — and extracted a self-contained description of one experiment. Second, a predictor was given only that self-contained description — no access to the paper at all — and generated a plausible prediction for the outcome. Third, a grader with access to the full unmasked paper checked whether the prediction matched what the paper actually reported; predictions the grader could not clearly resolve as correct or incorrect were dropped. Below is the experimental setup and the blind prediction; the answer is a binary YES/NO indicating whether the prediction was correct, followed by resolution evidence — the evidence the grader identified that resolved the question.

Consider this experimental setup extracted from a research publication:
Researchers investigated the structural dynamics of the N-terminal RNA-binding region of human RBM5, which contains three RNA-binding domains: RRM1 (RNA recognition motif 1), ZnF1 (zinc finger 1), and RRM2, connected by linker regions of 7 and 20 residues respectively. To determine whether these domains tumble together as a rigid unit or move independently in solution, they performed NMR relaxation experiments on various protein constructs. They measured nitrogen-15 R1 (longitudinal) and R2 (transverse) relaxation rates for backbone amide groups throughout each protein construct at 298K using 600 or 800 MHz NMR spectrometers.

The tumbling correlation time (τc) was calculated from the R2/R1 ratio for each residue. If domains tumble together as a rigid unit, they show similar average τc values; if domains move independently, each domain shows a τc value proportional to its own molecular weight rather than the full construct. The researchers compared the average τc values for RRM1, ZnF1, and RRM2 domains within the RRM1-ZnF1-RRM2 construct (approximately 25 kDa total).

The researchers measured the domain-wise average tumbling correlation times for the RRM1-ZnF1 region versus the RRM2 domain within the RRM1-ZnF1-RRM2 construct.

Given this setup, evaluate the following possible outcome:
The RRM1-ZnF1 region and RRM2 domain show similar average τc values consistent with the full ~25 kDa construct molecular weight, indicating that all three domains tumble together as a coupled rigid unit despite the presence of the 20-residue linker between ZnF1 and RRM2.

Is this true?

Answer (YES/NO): NO